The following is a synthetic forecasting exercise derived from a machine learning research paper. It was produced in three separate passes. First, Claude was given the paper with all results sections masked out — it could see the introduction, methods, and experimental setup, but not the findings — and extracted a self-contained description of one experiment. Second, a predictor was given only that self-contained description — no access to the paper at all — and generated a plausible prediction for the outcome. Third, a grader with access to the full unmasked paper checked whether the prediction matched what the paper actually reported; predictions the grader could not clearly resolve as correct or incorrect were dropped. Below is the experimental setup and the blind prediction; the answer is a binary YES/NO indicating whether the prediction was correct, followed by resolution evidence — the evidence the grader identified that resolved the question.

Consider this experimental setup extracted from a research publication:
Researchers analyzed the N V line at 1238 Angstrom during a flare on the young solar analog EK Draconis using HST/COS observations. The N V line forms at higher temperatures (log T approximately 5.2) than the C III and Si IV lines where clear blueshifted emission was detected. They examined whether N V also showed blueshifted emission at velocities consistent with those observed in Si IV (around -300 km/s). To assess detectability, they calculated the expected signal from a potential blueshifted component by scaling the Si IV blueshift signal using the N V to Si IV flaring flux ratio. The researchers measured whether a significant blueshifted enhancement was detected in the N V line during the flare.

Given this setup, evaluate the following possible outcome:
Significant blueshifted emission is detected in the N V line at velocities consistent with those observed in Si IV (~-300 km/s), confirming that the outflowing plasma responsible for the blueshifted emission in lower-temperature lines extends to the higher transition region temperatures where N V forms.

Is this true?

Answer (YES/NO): NO